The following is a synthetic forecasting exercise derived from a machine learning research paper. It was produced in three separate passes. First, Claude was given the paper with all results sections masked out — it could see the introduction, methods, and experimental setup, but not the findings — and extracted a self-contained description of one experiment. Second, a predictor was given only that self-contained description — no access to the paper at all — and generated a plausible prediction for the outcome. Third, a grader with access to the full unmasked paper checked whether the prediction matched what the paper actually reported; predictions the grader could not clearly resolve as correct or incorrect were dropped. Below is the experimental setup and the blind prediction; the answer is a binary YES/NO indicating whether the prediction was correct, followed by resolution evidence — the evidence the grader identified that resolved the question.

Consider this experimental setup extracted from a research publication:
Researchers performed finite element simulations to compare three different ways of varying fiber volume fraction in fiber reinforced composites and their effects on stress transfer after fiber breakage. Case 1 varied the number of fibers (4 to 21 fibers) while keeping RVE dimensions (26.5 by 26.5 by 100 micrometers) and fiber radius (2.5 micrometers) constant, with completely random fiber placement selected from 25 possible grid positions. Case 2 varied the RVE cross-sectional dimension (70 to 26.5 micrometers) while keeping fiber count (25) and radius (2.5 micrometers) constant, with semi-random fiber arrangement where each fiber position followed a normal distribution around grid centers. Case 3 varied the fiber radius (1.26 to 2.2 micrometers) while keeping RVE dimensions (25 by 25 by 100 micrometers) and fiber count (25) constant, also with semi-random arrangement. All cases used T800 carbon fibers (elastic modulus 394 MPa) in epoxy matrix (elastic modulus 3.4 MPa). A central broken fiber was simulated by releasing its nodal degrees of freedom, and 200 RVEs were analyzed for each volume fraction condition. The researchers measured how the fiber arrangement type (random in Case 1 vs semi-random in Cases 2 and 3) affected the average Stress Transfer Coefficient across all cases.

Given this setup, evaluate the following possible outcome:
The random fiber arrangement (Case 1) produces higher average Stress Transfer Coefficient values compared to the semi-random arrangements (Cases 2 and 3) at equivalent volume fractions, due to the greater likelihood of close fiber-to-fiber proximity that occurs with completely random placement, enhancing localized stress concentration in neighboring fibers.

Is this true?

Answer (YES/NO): YES